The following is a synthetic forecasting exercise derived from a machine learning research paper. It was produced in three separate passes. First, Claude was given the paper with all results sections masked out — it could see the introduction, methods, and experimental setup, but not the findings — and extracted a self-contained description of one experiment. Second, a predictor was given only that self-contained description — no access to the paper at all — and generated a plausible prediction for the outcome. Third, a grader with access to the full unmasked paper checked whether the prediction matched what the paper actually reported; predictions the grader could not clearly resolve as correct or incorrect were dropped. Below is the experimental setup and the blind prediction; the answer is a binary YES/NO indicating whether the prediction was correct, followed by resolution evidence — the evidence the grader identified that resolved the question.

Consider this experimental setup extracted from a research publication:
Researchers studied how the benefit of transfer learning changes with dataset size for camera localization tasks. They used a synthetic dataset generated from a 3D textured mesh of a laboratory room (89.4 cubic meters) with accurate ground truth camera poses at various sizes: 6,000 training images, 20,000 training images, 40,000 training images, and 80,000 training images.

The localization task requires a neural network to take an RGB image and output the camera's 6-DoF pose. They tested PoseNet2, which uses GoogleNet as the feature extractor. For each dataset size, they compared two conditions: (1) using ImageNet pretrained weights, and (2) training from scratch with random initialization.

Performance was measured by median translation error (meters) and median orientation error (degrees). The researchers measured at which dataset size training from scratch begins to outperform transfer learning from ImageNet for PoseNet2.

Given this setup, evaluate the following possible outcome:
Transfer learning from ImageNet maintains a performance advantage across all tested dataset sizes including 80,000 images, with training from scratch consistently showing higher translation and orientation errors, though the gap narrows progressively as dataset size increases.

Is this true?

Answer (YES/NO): NO